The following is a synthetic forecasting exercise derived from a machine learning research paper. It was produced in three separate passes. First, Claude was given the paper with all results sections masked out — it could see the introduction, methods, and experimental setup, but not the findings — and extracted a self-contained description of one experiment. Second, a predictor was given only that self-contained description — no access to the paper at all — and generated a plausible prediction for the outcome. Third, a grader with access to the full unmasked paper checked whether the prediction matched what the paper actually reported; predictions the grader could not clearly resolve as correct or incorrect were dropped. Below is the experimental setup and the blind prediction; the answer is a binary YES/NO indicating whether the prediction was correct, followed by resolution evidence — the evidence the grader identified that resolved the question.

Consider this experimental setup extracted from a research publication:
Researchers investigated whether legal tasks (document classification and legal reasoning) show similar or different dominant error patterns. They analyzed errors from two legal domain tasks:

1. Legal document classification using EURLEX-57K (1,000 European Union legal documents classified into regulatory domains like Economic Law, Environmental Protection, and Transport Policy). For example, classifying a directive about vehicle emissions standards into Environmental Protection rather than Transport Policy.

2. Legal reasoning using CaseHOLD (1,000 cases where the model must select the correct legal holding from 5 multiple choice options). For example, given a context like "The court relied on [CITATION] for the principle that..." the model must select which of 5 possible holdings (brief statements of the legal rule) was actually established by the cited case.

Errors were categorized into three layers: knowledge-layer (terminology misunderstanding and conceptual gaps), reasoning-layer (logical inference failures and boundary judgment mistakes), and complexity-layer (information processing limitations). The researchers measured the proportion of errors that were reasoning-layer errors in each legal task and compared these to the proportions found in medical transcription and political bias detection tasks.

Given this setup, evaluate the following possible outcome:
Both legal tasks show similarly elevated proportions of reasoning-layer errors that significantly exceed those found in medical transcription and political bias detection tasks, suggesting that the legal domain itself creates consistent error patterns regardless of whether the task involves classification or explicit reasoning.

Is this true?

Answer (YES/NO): NO